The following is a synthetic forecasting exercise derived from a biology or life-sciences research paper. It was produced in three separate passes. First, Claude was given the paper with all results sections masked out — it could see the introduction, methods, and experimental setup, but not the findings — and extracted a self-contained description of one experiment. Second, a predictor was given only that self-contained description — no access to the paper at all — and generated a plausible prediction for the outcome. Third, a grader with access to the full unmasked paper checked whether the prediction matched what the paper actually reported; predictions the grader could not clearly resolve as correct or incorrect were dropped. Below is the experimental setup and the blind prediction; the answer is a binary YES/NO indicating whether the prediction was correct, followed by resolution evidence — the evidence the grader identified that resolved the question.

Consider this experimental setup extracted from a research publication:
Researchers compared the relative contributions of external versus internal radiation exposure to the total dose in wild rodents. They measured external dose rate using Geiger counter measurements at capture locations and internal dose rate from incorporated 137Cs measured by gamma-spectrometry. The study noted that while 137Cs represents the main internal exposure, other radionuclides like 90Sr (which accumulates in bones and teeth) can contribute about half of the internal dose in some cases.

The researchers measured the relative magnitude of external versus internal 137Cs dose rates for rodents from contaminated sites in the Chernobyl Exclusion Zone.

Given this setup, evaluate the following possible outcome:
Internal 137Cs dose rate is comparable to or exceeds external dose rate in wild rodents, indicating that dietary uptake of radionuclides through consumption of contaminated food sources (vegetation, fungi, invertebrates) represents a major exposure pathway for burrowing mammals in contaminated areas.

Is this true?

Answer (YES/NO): YES